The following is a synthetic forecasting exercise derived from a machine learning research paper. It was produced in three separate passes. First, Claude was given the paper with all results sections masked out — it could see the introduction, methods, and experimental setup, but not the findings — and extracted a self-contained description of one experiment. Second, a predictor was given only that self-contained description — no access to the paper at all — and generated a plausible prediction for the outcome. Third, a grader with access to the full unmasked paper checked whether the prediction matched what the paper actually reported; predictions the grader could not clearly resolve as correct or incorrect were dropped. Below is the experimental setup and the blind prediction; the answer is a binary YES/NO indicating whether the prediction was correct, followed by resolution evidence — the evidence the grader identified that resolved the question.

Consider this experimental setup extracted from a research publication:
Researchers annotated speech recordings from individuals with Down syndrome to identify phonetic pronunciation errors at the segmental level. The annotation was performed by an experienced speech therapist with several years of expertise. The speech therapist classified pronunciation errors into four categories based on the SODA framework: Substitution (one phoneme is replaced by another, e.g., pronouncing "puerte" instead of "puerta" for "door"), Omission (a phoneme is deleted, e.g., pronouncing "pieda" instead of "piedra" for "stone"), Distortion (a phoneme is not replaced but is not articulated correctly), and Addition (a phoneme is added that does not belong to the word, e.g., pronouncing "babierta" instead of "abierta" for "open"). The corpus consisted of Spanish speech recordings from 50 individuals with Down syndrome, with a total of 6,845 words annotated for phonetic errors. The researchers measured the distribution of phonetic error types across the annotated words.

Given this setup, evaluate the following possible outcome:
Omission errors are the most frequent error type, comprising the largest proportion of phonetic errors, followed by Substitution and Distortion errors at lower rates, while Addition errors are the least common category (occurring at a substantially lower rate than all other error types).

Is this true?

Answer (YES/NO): NO